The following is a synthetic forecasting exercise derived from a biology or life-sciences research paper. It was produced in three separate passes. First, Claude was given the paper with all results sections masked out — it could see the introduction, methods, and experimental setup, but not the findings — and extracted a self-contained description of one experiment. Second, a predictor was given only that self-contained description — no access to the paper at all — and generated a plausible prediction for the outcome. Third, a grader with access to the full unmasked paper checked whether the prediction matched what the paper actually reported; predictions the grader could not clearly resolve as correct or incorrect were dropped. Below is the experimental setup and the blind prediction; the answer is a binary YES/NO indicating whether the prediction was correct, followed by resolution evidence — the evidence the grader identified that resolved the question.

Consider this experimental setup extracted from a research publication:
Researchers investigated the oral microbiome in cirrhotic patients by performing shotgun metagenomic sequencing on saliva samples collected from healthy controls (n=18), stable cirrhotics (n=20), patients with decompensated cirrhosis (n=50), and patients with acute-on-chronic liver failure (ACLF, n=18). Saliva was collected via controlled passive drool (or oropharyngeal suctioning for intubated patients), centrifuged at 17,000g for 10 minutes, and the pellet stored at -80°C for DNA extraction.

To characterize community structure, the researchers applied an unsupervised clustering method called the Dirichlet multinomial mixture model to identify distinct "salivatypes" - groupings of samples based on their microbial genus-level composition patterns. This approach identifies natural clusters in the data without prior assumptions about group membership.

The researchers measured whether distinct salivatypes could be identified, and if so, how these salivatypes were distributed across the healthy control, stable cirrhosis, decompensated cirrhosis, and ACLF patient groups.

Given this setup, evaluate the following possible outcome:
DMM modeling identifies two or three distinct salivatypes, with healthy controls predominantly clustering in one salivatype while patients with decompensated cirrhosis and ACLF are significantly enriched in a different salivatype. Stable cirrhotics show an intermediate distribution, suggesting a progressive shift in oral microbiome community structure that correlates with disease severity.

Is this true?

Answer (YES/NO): YES